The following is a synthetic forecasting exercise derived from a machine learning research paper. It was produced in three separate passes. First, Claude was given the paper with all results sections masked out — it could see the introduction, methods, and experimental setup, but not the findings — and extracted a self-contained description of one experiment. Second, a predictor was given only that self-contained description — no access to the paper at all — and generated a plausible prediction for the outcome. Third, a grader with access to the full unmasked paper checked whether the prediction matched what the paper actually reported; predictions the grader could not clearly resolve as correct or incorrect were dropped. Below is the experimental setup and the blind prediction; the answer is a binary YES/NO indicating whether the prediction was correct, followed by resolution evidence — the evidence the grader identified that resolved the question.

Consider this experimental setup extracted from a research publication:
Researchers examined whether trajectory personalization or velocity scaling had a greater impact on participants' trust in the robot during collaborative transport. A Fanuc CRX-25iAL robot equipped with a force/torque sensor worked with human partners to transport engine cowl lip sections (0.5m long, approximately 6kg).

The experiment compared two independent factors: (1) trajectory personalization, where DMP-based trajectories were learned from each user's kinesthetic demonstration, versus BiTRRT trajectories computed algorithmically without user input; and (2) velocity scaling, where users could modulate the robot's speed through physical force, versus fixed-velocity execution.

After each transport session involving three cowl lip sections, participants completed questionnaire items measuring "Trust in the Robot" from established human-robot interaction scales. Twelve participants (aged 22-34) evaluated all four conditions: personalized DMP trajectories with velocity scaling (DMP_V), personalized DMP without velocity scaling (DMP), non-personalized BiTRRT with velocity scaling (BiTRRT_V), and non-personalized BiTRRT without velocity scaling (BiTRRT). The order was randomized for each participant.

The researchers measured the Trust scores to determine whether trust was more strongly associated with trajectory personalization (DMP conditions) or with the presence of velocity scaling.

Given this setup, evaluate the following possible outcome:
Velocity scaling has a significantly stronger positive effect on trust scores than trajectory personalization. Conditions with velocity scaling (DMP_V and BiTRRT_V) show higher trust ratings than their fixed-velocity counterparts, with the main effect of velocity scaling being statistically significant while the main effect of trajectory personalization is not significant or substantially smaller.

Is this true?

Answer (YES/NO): NO